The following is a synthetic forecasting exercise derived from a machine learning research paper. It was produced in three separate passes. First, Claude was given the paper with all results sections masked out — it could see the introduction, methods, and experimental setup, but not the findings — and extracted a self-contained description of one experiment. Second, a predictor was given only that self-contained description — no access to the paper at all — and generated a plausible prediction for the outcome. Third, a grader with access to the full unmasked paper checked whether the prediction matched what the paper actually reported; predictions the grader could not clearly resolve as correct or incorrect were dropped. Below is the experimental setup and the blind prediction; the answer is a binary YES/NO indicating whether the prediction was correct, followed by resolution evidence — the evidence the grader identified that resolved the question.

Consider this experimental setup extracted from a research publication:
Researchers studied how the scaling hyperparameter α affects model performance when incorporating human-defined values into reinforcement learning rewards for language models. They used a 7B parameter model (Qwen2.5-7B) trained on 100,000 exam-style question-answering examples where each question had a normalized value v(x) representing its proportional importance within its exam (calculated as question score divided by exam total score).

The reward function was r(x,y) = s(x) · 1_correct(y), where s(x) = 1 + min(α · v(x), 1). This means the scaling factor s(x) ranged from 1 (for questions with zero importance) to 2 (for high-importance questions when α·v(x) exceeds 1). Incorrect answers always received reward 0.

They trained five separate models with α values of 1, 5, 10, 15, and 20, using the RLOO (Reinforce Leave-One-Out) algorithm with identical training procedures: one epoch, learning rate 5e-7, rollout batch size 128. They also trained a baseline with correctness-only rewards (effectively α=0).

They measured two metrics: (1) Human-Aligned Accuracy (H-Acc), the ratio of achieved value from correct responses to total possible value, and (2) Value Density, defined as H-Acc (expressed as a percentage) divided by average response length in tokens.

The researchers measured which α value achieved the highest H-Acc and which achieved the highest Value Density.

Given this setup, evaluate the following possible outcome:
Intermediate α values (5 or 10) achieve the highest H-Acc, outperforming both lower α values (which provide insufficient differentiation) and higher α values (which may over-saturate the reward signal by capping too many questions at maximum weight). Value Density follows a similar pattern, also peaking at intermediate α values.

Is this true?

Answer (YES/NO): NO